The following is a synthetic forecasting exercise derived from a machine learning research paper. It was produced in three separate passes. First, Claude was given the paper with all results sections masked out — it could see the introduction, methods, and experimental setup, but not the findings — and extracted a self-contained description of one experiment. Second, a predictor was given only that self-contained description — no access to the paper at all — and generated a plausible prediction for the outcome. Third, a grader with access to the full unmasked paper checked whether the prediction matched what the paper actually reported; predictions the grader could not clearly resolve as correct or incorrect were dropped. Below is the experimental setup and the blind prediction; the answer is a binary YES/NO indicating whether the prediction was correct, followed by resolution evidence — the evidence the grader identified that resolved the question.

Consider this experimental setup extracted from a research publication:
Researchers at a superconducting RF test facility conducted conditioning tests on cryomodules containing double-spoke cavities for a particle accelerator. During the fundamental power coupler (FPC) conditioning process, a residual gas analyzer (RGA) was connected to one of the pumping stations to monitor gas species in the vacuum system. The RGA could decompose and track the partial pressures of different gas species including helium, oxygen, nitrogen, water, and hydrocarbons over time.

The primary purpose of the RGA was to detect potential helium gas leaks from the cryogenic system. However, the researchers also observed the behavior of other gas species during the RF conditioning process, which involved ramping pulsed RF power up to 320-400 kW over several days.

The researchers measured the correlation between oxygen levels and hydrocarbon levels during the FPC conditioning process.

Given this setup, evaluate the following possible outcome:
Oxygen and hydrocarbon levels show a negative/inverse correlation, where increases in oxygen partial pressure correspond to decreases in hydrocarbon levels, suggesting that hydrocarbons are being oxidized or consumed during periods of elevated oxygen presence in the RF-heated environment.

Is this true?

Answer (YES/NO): YES